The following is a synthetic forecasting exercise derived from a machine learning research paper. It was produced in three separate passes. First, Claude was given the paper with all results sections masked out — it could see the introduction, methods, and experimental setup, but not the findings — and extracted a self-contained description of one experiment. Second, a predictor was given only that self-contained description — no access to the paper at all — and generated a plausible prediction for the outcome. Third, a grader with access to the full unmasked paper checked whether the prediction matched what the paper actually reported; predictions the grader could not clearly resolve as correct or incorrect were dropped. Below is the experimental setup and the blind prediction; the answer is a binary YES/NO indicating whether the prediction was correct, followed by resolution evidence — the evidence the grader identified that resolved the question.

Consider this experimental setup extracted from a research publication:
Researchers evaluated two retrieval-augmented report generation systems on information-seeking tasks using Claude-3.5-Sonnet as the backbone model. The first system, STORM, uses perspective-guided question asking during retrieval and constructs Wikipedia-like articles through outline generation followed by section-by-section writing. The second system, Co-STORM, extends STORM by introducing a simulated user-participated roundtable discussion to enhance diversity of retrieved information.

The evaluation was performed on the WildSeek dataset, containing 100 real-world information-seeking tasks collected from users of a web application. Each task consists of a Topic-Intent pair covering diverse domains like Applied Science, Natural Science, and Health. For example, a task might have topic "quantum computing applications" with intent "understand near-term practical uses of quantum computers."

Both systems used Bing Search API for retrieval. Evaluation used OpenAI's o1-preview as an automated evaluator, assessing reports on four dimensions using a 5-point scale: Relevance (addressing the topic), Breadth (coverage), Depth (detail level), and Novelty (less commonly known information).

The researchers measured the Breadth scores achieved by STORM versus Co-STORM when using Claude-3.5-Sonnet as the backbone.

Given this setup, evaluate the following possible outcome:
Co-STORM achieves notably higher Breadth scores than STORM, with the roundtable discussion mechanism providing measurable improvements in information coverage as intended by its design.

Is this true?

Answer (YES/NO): NO